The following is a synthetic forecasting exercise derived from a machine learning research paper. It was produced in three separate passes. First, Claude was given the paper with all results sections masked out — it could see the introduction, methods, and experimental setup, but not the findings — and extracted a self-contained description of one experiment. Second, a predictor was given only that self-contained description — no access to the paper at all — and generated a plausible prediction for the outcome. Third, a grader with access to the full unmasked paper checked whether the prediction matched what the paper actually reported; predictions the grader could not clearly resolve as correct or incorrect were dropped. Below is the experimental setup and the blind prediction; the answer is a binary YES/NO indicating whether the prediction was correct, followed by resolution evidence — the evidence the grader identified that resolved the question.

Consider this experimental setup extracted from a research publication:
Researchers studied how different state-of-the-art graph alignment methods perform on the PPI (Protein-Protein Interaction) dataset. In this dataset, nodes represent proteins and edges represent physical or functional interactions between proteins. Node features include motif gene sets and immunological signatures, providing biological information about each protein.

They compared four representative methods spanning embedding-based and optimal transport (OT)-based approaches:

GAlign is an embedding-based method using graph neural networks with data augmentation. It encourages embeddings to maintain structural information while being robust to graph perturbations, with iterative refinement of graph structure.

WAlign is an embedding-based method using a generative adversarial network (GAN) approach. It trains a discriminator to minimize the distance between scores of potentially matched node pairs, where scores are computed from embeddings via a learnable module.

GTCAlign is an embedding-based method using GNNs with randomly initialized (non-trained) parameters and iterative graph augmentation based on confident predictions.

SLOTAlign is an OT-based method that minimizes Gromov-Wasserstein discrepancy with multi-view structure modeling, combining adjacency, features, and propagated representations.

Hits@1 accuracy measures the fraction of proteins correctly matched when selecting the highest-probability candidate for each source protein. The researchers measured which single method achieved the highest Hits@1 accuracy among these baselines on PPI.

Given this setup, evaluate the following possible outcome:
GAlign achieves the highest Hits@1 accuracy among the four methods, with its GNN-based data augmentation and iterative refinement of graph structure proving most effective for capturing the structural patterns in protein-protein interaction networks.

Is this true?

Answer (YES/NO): NO